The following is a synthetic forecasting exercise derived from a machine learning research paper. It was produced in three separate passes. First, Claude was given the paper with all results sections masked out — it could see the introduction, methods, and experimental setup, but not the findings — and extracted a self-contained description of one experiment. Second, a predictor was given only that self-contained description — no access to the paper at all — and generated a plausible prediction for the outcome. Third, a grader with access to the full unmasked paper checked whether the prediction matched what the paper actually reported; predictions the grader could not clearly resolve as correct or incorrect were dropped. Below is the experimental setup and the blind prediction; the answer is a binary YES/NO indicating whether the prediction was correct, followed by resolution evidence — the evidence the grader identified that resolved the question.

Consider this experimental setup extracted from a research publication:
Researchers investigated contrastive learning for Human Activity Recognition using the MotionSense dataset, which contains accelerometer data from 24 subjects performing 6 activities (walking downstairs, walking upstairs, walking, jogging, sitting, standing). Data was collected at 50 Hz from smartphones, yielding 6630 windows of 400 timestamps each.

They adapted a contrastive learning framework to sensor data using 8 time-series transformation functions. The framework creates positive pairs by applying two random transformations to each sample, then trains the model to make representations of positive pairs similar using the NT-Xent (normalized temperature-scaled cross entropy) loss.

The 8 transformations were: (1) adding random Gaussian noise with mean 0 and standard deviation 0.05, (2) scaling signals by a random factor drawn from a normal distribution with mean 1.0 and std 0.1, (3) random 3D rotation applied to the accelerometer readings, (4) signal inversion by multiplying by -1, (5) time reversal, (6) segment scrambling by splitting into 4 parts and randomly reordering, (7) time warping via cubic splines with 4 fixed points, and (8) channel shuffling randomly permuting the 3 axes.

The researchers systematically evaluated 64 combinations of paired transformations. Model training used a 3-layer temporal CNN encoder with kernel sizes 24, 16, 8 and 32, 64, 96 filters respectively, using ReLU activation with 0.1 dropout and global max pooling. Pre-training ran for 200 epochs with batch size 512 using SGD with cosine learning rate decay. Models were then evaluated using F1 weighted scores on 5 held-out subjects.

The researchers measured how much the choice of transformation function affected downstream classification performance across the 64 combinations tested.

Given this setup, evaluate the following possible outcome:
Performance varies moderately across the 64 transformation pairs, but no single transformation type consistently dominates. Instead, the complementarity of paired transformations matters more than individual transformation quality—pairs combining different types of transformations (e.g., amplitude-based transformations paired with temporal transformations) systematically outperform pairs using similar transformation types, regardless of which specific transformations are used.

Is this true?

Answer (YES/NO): NO